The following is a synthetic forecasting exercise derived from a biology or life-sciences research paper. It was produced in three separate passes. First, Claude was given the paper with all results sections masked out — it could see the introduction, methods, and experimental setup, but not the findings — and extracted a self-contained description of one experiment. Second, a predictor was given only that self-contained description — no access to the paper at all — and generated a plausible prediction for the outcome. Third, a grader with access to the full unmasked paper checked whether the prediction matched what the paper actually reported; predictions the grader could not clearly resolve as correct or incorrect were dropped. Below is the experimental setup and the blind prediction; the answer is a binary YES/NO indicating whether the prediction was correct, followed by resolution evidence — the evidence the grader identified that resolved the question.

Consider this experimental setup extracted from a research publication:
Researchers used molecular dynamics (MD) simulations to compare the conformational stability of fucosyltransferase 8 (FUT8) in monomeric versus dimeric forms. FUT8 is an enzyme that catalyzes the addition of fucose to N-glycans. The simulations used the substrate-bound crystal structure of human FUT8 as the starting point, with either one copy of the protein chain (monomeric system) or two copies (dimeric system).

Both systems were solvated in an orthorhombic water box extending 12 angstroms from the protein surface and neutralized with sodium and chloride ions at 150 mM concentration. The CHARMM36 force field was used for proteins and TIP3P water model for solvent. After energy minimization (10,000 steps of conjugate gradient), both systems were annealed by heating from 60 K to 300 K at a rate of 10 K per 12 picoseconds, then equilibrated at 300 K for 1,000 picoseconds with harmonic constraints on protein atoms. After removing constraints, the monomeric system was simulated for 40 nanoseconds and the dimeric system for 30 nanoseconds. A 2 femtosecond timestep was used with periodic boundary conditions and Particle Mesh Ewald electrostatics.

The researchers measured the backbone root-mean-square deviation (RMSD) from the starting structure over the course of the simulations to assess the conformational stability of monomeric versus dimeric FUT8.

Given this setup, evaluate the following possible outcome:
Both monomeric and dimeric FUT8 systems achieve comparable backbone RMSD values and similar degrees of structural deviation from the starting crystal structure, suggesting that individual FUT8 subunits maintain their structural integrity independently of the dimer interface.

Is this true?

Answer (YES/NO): NO